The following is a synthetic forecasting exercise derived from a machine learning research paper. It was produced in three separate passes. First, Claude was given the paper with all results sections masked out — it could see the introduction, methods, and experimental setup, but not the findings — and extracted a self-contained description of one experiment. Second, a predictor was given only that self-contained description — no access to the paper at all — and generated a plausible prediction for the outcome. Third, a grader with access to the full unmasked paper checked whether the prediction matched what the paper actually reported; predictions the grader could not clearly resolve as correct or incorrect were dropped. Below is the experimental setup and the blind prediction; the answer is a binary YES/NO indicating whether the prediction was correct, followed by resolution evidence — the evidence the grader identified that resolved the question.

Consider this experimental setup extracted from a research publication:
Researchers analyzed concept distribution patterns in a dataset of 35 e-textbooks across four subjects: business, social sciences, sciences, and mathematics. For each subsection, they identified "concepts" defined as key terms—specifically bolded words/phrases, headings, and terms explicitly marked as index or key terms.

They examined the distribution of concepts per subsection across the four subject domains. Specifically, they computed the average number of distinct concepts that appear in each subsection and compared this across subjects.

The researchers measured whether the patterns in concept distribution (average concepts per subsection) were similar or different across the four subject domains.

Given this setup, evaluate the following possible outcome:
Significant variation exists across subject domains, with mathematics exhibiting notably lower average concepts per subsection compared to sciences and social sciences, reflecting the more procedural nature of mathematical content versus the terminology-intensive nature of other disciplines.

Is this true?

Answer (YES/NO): NO